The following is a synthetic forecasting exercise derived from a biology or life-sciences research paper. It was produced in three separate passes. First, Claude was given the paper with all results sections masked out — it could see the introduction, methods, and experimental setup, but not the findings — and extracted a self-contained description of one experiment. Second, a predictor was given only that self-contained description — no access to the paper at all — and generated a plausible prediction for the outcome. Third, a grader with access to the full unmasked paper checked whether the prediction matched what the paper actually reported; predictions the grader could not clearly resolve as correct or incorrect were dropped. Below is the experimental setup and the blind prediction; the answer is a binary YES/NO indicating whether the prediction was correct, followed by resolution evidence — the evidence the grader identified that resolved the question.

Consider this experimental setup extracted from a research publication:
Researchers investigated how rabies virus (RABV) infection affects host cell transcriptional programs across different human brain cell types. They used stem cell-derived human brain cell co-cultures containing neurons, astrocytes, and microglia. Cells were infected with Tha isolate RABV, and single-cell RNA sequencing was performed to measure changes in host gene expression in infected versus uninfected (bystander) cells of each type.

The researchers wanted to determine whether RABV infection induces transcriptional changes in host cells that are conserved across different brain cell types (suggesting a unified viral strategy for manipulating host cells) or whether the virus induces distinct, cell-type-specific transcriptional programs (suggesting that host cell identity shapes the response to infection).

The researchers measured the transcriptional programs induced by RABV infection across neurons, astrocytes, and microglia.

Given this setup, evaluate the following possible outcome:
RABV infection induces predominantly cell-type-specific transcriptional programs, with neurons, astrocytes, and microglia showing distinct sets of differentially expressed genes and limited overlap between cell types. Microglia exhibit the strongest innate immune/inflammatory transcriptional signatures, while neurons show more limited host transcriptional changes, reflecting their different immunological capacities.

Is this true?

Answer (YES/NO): NO